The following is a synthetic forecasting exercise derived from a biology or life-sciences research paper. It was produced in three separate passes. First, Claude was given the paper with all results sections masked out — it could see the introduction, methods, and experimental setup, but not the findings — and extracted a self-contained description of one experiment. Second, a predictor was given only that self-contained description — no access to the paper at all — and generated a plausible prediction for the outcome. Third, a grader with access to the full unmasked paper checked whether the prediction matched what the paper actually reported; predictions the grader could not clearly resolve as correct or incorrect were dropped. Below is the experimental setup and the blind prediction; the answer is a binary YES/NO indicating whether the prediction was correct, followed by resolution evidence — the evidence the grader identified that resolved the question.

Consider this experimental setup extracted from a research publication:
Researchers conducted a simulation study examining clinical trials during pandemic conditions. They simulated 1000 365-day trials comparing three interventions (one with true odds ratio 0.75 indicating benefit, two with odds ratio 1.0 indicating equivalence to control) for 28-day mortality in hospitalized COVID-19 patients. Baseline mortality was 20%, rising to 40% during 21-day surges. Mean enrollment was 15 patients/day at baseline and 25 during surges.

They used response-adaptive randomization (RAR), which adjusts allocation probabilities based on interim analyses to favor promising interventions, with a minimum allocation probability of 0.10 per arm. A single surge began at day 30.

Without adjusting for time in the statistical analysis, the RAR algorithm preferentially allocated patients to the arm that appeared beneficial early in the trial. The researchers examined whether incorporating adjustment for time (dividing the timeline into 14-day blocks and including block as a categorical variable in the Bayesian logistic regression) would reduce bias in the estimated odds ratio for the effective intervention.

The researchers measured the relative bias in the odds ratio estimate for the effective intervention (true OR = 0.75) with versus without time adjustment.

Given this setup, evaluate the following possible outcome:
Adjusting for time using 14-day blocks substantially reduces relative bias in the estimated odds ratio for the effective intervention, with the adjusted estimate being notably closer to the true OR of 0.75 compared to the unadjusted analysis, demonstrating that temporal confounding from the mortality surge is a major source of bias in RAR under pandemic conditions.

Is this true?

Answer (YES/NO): YES